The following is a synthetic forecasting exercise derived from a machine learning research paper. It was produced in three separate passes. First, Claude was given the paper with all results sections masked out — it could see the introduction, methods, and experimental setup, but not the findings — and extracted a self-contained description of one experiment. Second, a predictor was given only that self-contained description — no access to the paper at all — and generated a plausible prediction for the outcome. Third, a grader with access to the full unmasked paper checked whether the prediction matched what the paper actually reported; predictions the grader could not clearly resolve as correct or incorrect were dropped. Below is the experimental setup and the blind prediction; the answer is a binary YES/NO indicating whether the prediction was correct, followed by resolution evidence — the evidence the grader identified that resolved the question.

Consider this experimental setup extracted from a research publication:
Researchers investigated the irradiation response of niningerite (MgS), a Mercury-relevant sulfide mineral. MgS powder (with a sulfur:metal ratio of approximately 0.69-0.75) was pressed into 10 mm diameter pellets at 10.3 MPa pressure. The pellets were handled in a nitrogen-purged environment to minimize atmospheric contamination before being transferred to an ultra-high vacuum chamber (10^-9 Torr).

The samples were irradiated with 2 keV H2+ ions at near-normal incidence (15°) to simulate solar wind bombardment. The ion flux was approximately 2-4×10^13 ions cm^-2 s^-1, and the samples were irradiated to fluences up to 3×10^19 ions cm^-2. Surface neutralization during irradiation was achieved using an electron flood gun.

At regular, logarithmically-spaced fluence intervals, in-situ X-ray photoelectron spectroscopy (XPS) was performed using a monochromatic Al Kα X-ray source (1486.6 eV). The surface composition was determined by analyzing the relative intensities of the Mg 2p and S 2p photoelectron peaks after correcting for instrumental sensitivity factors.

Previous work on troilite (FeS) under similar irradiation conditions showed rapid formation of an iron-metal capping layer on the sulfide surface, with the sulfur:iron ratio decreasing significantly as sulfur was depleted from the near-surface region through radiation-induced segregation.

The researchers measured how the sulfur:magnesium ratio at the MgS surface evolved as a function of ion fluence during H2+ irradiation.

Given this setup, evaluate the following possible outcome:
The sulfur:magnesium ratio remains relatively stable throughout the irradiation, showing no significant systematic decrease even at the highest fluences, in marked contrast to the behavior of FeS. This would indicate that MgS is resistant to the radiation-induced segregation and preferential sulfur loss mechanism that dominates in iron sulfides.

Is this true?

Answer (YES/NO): YES